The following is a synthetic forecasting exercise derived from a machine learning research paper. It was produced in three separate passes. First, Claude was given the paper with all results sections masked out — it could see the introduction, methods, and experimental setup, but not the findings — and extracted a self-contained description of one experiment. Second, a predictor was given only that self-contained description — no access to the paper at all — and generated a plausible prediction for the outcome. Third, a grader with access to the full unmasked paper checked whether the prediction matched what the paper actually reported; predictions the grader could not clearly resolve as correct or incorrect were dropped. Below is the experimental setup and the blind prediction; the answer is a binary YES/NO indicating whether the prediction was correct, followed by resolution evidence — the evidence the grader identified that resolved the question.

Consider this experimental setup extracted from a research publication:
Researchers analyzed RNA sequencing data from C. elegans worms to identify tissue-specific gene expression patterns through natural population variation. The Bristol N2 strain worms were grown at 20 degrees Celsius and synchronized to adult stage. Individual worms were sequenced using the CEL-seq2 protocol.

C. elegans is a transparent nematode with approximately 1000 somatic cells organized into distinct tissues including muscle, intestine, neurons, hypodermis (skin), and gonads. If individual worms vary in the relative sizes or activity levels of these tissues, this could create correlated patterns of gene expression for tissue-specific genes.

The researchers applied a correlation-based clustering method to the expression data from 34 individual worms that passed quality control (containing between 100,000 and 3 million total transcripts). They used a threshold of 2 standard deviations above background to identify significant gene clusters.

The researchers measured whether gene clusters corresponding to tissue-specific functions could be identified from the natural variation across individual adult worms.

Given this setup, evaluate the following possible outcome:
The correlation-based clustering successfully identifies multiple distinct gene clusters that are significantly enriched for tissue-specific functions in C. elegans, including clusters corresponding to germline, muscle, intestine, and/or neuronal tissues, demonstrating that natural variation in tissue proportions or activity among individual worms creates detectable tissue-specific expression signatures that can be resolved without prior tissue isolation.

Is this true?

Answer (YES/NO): YES